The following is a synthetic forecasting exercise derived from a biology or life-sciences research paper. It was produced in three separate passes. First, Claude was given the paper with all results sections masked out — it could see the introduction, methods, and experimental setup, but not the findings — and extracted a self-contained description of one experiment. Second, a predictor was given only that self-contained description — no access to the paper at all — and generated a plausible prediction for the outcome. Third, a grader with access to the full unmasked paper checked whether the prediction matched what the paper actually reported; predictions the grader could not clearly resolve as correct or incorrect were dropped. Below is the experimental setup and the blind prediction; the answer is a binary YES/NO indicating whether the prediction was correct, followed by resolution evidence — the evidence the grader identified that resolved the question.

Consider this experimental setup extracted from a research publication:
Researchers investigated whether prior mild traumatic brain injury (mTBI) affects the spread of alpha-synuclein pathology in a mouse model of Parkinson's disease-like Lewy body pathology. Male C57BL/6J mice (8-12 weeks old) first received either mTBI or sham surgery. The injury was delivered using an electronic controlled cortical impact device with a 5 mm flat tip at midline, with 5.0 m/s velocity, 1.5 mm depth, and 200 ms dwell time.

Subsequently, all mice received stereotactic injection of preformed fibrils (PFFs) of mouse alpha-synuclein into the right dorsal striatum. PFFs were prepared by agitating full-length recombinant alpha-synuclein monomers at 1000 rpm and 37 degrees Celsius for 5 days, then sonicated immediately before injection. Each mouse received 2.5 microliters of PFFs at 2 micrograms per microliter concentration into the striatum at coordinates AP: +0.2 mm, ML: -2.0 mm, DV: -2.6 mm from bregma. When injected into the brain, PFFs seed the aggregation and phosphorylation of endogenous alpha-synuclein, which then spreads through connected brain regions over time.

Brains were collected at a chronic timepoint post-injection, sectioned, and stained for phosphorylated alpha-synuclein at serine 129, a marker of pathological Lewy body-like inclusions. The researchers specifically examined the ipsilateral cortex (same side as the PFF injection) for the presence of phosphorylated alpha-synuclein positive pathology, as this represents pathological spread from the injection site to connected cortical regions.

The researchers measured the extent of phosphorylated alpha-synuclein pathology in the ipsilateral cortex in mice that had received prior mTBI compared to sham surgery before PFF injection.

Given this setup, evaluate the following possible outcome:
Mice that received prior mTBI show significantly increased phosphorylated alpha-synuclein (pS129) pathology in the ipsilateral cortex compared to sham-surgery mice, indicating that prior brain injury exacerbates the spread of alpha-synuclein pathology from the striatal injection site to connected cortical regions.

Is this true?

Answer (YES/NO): YES